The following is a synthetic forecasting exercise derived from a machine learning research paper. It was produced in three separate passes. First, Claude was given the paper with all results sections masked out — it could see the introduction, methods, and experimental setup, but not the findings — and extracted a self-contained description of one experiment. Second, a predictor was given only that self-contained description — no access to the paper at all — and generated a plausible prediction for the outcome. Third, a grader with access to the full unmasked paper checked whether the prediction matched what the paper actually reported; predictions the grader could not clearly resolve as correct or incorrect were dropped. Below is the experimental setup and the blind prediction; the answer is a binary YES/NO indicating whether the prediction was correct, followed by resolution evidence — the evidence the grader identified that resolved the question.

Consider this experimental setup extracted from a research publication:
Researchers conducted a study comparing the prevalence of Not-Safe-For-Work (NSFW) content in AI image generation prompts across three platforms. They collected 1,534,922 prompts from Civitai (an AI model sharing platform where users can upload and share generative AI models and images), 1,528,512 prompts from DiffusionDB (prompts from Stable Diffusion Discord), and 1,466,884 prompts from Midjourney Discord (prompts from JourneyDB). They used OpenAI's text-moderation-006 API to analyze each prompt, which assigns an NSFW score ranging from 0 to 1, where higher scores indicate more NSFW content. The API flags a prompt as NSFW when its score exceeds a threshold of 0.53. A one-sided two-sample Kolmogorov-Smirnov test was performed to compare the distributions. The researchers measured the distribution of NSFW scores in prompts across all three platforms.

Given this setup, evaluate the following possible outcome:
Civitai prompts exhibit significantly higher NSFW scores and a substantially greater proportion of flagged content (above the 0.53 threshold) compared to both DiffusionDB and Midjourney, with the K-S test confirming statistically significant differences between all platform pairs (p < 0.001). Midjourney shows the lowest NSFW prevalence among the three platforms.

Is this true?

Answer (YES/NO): NO